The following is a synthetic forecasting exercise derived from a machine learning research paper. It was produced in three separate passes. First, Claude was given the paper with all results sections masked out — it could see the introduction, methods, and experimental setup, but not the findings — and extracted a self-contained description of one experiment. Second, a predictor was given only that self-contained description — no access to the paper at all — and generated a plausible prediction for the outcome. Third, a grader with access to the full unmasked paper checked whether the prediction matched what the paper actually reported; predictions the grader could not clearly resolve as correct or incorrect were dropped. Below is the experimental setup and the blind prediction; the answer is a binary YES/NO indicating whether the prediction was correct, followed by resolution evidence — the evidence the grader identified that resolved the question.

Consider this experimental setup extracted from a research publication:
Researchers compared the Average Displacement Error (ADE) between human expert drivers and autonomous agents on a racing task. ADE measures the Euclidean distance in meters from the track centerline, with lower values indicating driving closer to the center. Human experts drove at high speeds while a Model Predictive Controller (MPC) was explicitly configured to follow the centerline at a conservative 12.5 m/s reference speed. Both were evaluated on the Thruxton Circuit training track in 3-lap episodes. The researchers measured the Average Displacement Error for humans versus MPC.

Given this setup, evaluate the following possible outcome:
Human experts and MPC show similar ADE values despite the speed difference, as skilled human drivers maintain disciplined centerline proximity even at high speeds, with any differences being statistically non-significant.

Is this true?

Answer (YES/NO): NO